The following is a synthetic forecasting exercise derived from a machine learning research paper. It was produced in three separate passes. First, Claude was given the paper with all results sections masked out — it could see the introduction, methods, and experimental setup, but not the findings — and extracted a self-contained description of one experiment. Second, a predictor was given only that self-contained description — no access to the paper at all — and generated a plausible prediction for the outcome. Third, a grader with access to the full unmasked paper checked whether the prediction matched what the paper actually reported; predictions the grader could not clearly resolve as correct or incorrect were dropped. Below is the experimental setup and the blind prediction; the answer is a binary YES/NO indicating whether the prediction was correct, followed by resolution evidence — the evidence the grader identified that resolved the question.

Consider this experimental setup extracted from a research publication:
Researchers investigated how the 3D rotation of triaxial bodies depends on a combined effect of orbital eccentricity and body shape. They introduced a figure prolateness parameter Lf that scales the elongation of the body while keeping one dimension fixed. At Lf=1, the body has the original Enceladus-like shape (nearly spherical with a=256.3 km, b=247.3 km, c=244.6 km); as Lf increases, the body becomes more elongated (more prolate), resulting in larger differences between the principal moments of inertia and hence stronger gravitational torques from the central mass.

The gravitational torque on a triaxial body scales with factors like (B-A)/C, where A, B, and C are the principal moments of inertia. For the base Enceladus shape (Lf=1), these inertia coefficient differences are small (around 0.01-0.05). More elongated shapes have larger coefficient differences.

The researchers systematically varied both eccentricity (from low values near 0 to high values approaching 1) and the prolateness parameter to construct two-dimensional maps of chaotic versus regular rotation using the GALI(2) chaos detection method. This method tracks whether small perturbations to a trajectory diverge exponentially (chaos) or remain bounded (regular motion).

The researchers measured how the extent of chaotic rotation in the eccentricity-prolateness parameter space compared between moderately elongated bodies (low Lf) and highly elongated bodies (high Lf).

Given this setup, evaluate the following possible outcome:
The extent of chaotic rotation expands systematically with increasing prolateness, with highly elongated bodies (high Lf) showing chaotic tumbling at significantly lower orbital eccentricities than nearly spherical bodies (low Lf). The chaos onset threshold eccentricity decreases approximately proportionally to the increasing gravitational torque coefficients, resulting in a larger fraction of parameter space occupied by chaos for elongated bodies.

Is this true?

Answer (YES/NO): NO